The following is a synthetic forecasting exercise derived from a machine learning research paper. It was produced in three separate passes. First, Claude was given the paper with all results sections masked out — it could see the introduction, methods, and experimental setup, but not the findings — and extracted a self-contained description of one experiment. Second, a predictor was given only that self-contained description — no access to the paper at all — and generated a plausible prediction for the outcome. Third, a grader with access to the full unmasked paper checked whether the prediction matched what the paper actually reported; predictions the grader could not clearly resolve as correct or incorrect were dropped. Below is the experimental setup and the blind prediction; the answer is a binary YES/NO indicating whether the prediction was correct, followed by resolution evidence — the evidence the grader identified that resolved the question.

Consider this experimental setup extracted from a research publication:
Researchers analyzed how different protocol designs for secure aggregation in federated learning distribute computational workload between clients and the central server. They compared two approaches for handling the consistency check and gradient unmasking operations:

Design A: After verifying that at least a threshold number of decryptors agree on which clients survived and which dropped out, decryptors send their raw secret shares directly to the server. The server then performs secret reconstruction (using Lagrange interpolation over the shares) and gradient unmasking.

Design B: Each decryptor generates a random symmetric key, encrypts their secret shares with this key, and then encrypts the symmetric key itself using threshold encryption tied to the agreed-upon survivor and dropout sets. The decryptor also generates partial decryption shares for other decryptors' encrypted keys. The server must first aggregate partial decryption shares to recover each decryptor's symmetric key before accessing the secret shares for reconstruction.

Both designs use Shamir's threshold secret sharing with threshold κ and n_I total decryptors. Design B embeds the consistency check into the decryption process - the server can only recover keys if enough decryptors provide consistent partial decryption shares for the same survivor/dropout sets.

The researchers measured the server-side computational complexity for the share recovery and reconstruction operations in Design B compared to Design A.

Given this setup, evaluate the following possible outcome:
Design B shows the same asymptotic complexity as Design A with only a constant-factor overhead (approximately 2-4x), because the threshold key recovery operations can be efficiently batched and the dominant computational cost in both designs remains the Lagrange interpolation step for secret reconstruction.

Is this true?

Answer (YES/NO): NO